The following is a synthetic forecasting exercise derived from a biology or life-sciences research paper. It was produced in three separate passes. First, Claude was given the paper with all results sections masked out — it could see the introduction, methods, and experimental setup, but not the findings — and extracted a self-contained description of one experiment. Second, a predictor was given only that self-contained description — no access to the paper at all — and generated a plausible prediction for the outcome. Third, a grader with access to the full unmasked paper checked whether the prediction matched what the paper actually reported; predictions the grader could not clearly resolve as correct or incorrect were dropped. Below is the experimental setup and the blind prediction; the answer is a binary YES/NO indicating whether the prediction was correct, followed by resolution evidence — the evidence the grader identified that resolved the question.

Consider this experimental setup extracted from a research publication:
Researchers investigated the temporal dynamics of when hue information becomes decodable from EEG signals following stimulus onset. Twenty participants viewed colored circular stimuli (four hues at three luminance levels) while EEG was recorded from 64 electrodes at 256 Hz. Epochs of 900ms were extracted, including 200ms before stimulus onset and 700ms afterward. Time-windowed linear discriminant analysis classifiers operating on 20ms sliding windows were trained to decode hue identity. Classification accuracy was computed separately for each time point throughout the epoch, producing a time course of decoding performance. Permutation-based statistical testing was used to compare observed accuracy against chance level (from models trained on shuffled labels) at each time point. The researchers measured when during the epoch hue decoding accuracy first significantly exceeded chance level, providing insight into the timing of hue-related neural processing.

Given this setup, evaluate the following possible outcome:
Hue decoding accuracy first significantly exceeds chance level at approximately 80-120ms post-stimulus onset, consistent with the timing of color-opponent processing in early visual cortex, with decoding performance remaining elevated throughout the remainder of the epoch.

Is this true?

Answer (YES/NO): NO